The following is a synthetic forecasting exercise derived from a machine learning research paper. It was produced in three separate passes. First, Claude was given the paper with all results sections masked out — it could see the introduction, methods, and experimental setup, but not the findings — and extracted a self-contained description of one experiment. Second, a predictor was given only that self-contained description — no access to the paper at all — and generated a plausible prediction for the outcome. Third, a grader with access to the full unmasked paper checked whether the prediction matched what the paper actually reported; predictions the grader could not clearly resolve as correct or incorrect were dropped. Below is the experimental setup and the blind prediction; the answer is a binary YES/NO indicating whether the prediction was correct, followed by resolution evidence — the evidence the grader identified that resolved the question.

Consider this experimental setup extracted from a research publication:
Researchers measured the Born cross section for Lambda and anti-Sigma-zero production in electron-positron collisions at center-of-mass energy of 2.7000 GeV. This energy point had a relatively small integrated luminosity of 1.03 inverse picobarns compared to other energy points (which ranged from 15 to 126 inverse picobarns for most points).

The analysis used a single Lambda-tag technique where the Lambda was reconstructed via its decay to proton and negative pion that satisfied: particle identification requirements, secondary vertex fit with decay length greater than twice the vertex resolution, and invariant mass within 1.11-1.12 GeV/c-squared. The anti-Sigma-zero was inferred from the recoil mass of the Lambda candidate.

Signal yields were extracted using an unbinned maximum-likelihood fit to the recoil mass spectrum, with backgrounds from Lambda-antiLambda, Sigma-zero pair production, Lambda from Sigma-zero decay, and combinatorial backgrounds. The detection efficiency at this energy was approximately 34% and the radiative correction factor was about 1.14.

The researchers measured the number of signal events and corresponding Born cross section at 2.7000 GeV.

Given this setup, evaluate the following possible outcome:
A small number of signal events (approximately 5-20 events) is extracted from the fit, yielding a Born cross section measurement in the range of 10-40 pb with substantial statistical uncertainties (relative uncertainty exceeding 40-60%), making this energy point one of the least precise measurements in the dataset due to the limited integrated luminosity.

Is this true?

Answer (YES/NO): NO